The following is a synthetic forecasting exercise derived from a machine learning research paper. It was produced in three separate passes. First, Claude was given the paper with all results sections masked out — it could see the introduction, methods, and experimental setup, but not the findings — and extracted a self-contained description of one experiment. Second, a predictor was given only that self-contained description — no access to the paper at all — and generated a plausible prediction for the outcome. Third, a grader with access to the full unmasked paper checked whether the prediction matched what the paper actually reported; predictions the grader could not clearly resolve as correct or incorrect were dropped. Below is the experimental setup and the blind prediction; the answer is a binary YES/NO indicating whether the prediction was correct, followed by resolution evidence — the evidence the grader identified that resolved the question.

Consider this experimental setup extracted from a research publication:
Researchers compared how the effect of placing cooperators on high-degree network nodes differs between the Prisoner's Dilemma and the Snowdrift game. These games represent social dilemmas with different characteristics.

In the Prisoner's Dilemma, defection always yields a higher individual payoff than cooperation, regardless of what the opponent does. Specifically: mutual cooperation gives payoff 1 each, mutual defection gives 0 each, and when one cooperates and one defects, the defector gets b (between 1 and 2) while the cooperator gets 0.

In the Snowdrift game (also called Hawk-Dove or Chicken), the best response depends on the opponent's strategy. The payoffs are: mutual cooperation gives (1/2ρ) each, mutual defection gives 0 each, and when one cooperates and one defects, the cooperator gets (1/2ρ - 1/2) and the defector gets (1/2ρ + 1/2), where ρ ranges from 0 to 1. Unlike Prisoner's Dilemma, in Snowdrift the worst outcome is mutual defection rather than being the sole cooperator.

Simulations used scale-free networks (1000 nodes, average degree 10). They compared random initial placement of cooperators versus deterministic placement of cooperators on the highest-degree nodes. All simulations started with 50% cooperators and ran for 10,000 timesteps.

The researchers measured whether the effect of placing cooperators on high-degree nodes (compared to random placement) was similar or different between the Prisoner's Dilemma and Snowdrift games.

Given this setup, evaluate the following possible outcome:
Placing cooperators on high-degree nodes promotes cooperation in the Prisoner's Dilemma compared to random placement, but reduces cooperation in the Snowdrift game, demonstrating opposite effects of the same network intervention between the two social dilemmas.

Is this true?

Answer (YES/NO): NO